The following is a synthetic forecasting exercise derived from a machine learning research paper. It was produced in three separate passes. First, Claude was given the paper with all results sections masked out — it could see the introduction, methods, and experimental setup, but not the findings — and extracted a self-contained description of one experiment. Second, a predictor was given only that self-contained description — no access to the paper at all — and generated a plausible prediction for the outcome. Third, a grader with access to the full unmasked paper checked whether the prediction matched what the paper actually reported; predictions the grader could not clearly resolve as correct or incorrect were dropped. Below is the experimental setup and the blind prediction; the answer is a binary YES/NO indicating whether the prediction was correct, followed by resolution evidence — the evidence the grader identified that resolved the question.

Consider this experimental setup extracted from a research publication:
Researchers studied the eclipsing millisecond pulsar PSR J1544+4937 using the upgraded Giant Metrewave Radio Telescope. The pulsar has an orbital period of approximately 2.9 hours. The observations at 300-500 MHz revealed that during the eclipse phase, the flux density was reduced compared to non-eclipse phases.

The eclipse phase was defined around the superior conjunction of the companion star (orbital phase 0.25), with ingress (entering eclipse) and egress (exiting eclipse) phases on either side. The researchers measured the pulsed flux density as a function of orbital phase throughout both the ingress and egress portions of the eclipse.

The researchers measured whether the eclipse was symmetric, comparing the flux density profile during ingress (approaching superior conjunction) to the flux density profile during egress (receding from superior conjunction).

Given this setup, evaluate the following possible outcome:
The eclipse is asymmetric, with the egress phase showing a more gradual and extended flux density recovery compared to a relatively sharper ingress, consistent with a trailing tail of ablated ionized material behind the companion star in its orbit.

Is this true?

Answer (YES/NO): NO